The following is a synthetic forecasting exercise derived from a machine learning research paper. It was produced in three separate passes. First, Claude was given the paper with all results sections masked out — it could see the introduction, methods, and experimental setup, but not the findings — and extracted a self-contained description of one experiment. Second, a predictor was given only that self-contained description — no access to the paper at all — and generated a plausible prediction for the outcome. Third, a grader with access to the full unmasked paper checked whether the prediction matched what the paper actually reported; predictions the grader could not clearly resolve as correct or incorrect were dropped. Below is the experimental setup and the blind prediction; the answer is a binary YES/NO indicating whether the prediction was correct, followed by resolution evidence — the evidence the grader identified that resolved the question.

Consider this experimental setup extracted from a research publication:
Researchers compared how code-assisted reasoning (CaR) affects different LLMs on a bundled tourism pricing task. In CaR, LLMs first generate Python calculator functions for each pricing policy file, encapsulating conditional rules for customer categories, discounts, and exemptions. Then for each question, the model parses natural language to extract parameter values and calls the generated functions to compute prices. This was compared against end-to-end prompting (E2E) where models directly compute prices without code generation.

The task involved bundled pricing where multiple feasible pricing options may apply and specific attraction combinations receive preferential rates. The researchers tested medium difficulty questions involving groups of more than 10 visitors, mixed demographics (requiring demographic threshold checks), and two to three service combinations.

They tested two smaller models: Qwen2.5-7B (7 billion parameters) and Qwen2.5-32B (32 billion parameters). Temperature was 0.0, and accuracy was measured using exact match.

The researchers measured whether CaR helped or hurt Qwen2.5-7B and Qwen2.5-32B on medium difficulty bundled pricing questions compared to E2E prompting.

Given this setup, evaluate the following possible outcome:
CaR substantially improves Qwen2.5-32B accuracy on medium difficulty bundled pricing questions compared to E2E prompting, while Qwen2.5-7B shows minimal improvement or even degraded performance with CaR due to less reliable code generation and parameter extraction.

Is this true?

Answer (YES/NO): NO